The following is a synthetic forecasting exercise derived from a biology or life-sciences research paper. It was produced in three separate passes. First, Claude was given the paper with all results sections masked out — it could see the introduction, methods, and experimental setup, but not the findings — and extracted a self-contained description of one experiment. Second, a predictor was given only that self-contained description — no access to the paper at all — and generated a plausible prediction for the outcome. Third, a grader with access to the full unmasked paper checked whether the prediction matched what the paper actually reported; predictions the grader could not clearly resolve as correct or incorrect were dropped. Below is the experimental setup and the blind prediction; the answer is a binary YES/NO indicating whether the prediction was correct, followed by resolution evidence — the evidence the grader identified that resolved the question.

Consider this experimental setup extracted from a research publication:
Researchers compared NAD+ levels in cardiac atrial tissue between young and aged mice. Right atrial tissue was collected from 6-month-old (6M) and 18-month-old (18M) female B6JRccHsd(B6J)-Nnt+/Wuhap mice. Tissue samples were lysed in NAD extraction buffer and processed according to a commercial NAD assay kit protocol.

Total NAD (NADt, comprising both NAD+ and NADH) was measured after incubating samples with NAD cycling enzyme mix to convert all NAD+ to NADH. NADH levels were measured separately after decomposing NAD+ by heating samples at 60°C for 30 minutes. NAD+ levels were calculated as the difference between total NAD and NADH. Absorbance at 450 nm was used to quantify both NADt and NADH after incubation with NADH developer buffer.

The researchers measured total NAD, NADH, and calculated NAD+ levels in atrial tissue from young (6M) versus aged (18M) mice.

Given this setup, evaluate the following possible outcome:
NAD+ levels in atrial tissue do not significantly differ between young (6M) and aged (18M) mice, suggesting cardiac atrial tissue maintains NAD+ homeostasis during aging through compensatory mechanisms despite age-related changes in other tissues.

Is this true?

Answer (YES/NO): NO